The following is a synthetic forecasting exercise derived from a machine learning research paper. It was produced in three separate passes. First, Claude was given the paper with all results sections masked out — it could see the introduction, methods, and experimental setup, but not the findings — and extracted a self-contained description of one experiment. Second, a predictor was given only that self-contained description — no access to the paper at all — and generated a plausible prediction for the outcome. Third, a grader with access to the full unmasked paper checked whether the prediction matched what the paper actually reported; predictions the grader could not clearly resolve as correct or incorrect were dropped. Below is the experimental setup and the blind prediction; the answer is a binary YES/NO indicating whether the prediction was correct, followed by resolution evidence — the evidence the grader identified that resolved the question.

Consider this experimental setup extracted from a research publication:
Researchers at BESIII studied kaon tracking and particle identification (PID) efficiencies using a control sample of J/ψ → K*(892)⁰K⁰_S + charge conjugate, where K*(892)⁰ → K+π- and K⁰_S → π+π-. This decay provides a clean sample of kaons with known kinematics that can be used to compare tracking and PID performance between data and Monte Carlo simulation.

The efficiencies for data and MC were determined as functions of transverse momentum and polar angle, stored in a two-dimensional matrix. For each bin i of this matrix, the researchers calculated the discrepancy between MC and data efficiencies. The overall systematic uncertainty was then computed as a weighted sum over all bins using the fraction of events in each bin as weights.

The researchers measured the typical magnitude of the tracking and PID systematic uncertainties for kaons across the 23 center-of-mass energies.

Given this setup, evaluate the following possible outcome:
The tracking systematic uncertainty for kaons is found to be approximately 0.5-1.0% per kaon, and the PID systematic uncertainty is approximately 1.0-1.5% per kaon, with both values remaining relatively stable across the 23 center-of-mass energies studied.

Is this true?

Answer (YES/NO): NO